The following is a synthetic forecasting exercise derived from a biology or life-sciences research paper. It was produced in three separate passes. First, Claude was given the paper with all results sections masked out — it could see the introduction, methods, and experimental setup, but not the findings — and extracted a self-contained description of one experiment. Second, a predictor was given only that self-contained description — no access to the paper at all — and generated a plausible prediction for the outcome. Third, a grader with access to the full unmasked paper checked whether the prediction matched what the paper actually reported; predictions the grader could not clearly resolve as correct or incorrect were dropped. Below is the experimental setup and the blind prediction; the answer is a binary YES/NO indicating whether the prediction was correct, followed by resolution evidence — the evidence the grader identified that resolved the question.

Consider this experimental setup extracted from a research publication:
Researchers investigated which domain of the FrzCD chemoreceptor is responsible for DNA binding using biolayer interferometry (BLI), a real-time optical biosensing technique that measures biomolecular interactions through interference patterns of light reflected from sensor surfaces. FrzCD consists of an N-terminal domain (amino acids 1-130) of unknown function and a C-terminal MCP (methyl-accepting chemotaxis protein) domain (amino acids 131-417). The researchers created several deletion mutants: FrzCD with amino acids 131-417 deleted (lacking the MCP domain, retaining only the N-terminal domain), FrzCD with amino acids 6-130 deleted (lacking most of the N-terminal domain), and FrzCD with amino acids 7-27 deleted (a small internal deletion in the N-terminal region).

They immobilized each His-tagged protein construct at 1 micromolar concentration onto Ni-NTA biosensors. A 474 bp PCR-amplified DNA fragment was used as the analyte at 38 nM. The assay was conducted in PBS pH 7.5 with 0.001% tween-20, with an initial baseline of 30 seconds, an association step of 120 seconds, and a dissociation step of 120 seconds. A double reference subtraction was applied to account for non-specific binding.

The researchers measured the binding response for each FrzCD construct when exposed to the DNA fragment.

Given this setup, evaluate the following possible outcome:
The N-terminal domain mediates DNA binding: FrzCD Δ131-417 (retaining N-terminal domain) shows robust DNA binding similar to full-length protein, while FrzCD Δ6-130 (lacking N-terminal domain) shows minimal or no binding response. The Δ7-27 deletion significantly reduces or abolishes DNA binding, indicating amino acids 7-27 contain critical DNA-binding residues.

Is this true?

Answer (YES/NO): NO